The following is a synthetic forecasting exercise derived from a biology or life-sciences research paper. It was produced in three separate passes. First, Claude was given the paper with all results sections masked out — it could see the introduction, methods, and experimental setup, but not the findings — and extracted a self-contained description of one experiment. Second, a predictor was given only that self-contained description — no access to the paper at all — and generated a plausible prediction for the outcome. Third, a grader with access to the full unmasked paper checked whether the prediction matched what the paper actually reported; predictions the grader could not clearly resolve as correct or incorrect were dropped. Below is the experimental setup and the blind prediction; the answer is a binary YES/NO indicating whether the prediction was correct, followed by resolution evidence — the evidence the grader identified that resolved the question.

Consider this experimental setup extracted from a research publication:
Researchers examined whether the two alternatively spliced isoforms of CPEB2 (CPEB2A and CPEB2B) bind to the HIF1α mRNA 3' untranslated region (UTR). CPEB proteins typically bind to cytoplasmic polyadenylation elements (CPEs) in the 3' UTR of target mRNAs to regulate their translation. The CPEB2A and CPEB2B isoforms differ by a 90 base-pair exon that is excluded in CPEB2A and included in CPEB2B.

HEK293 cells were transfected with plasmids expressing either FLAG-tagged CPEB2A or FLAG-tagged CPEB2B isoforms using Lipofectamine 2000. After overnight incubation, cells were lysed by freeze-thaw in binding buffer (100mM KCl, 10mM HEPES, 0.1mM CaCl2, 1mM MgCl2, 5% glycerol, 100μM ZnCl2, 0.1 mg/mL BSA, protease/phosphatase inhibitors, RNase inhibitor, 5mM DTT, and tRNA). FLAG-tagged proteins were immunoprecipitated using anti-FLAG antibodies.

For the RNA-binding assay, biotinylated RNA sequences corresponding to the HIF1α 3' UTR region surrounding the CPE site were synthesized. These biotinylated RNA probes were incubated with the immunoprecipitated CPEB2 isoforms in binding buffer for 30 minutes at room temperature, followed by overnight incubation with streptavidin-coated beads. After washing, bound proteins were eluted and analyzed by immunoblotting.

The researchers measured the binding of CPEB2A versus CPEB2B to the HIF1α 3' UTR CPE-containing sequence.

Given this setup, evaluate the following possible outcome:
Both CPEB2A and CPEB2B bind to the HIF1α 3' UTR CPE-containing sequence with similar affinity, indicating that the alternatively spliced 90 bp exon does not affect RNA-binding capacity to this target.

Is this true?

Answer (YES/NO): NO